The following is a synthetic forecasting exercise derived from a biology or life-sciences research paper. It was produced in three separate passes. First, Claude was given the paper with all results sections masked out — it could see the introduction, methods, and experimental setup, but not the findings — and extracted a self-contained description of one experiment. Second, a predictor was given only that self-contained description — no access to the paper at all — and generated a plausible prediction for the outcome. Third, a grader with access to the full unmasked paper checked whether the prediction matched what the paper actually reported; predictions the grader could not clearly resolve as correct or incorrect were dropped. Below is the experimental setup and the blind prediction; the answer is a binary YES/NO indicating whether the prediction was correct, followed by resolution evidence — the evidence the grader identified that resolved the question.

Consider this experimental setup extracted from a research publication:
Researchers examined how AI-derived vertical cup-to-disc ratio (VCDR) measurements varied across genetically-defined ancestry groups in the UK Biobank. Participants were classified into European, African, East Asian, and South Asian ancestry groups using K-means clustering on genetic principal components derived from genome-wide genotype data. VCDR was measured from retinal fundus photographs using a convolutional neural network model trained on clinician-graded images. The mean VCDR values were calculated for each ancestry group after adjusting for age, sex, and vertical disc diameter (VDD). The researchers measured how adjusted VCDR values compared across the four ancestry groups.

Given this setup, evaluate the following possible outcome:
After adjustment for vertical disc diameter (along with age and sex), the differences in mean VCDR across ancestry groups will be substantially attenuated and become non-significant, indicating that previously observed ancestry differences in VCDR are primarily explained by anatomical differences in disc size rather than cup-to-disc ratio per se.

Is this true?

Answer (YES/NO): NO